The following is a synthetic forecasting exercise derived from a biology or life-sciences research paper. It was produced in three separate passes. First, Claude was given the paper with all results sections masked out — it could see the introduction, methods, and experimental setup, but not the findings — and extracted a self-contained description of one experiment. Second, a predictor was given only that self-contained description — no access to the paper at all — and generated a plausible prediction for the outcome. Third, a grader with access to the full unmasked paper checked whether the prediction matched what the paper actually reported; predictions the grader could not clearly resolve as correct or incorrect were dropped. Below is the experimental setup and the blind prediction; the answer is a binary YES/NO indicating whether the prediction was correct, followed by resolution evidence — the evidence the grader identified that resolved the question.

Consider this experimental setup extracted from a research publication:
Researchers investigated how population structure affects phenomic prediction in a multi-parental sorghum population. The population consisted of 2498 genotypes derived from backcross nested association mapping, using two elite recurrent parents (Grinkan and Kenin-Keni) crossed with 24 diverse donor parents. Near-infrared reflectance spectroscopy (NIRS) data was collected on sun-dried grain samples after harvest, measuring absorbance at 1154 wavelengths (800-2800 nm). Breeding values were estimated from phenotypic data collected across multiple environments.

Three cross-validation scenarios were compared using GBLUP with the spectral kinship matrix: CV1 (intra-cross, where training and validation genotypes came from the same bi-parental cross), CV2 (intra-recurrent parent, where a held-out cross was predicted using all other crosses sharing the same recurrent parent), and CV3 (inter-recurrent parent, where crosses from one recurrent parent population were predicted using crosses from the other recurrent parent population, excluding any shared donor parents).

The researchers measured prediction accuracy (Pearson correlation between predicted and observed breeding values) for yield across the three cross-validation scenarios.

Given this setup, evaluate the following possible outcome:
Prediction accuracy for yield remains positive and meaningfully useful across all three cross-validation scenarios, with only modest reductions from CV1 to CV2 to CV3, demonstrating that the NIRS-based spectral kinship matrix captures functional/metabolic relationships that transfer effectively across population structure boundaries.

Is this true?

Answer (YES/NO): YES